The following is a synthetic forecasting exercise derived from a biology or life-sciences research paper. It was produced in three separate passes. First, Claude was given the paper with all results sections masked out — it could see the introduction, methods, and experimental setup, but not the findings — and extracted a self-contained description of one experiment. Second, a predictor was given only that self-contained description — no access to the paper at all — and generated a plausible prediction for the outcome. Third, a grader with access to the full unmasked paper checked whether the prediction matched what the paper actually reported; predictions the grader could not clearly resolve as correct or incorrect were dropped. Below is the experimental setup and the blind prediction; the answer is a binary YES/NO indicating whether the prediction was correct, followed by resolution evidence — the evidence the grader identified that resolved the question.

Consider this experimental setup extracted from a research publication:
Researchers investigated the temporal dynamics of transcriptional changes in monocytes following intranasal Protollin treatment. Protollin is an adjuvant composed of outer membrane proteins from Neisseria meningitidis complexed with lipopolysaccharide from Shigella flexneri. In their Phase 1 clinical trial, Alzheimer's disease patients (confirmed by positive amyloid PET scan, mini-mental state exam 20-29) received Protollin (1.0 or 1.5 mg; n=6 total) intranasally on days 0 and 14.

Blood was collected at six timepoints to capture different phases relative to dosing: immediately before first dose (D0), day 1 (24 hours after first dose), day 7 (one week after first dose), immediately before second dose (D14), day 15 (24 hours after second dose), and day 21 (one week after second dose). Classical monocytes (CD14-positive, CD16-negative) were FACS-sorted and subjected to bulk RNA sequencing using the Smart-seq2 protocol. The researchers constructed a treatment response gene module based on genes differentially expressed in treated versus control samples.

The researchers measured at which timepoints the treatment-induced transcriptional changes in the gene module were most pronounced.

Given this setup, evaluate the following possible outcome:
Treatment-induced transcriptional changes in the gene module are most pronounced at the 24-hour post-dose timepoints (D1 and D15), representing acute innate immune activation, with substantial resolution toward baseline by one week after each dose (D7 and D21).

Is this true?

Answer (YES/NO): YES